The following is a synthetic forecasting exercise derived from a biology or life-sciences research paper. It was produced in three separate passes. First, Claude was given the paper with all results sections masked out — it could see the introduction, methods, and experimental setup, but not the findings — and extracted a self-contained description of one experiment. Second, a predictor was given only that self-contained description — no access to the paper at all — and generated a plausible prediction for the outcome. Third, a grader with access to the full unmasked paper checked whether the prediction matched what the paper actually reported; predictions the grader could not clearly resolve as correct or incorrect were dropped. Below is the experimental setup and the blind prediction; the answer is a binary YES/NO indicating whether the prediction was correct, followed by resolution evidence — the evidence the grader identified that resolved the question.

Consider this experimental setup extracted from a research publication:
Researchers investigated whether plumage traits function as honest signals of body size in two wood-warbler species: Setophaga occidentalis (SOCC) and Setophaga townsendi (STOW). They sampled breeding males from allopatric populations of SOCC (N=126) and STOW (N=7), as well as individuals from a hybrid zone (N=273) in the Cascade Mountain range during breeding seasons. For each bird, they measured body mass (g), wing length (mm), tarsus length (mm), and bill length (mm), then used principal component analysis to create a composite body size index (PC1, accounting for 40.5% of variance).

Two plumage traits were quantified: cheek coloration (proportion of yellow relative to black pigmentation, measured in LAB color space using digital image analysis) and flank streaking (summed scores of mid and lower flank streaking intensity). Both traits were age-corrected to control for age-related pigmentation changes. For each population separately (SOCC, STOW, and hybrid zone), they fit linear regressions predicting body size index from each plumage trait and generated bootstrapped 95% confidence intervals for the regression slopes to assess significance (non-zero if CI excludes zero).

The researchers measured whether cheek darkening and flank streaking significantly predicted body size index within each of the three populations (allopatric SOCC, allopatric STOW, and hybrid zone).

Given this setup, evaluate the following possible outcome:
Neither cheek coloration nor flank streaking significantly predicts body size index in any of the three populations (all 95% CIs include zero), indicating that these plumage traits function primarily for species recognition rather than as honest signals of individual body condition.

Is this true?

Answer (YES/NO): NO